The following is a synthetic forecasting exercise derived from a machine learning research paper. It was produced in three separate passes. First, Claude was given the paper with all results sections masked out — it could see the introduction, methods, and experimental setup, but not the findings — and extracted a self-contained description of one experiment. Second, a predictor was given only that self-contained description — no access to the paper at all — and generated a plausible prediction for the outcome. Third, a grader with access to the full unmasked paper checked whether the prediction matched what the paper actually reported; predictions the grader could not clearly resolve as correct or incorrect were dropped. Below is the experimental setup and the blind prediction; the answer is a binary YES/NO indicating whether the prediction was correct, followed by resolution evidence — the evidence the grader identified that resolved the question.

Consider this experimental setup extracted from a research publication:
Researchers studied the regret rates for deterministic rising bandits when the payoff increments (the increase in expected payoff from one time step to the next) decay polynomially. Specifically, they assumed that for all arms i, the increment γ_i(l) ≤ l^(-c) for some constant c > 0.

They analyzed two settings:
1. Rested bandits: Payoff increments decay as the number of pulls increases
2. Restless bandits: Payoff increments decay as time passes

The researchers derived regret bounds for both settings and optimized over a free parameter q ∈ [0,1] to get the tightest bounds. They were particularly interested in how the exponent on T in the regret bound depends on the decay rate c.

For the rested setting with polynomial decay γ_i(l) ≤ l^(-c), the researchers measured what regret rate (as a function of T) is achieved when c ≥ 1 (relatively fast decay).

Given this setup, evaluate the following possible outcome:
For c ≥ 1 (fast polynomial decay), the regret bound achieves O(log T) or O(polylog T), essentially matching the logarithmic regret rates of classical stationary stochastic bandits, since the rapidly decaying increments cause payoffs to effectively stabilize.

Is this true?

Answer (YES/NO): NO